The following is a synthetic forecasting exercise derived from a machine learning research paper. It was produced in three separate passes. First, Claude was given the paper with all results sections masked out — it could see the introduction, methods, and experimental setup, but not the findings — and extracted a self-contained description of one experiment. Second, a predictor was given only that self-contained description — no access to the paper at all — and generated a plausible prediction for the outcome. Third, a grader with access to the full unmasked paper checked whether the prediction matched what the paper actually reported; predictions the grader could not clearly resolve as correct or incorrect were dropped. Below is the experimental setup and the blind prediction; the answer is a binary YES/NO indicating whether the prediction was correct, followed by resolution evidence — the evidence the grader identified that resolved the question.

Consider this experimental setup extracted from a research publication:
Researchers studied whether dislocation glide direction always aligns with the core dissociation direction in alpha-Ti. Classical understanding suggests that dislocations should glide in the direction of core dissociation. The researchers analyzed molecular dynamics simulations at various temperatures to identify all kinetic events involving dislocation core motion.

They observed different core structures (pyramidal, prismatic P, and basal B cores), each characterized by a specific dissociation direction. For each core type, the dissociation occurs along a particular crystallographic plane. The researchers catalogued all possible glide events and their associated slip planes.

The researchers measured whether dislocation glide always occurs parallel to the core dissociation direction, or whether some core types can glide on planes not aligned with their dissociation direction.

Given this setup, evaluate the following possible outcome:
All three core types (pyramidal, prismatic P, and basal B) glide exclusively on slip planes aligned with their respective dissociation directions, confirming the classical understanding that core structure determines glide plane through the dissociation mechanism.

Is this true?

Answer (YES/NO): NO